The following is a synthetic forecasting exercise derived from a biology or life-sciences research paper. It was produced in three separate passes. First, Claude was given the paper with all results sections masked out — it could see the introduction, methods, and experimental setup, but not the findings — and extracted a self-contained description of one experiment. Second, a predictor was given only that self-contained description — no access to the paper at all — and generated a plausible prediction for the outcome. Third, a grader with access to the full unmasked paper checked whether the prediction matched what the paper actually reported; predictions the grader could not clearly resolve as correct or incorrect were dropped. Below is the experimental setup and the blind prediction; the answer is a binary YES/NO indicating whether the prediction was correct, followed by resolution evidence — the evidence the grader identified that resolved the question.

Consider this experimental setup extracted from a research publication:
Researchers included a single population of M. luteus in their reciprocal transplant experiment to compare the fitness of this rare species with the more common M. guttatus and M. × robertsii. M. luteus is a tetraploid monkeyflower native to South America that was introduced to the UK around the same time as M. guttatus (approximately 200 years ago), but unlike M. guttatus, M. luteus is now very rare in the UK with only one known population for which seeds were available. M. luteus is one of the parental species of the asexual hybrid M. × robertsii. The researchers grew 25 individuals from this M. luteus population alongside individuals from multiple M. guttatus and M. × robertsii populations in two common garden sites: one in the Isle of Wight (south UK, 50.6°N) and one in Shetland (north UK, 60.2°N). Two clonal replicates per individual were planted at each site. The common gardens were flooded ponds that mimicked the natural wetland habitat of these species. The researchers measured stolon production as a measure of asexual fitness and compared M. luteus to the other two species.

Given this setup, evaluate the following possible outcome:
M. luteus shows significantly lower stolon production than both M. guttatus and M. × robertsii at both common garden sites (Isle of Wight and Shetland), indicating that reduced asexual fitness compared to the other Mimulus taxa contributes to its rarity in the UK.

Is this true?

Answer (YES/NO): NO